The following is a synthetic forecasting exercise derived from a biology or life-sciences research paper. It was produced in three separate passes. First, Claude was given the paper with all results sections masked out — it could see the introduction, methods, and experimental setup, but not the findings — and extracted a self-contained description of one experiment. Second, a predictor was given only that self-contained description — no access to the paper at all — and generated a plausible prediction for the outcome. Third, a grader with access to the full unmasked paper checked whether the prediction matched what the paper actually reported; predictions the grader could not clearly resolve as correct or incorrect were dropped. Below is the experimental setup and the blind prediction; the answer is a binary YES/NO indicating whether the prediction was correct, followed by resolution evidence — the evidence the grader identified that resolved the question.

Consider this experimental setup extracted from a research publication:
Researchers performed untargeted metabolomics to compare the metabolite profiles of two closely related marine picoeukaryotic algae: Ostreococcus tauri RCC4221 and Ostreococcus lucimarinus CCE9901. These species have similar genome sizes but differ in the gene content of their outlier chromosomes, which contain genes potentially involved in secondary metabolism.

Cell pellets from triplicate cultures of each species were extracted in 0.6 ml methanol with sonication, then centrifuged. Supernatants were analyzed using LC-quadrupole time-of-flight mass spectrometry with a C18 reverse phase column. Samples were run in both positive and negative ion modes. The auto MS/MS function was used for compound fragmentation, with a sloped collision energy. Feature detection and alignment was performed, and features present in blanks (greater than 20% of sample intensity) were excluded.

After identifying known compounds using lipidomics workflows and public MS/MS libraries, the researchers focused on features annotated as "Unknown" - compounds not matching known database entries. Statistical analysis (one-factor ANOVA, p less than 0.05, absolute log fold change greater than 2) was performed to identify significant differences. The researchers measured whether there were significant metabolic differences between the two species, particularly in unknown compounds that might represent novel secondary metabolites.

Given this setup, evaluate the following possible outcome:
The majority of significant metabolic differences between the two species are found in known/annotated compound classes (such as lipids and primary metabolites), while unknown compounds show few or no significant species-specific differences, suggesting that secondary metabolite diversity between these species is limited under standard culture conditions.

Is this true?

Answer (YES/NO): NO